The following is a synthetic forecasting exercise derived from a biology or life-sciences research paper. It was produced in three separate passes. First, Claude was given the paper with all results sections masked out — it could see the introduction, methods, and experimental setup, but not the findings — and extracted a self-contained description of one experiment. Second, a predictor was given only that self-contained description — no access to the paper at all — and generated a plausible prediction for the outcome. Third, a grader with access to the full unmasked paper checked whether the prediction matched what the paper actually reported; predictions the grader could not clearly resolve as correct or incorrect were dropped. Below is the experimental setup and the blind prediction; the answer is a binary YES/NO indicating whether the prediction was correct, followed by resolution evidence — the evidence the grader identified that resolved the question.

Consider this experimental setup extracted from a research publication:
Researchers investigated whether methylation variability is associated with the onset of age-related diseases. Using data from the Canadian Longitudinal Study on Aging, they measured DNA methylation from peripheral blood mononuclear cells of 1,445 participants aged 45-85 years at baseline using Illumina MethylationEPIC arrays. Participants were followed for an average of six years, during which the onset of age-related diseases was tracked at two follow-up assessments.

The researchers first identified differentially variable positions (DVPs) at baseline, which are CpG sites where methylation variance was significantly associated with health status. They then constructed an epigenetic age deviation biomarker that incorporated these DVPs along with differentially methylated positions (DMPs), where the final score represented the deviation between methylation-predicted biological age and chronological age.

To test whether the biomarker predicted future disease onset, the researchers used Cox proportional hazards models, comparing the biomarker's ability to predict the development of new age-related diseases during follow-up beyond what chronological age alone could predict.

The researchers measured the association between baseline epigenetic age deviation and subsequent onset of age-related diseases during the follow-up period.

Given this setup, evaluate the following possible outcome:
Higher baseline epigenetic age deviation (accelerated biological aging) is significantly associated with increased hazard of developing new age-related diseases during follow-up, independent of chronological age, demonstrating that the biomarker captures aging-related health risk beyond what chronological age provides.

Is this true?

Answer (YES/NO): NO